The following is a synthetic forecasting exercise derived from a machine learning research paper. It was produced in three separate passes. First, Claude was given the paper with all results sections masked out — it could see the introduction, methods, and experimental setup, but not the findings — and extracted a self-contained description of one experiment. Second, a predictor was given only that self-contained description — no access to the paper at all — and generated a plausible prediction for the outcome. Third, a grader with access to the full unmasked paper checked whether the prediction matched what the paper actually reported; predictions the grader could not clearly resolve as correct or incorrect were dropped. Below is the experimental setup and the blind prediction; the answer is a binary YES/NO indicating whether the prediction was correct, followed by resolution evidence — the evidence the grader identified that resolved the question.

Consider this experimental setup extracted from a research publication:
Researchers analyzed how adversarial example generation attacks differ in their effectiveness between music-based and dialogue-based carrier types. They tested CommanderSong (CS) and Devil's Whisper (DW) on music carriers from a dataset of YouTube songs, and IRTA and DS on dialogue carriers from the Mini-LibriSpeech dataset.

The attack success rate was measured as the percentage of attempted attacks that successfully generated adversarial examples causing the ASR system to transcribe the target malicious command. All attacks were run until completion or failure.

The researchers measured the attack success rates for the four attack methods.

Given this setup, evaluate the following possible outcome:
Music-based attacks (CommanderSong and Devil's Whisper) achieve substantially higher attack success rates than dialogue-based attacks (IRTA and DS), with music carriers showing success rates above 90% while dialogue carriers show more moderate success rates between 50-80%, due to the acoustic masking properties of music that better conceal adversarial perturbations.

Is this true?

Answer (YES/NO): NO